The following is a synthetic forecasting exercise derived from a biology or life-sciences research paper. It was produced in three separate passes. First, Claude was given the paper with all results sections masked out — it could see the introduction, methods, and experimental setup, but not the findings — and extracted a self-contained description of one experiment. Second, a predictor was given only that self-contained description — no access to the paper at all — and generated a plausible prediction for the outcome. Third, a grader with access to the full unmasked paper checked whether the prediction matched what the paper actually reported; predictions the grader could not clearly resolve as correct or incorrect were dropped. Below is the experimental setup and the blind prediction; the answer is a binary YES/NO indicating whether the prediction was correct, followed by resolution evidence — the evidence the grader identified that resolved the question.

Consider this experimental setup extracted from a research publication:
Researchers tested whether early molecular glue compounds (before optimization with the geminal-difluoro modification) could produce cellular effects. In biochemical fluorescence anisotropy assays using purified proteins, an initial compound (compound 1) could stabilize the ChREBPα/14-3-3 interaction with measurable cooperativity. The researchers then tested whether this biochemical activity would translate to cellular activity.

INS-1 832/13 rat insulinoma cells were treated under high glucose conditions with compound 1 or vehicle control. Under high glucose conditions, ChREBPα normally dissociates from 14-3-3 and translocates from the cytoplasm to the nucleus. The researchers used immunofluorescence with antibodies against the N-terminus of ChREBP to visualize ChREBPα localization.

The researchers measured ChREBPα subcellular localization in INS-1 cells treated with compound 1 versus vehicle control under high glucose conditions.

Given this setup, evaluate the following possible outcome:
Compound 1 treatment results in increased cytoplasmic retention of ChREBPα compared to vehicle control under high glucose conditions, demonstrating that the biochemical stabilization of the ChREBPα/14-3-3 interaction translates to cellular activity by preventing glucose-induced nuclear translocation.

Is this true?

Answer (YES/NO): NO